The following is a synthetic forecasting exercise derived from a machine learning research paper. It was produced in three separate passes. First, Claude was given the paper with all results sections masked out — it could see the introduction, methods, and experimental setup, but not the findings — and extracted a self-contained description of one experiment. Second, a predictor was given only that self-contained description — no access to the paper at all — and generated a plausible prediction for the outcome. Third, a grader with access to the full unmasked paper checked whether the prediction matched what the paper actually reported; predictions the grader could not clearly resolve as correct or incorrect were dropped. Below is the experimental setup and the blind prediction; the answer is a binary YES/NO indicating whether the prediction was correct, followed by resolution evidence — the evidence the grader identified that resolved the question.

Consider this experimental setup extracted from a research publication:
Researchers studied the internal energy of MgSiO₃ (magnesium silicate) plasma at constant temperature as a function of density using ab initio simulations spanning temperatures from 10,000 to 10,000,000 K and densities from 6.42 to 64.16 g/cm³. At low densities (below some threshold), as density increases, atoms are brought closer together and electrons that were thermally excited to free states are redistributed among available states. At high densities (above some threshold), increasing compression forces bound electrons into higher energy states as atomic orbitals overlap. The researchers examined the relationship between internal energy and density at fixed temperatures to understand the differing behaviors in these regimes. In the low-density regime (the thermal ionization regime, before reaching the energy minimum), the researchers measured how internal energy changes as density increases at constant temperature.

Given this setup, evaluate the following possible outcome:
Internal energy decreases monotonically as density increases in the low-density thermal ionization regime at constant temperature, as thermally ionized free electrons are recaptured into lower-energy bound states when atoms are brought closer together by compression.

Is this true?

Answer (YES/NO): YES